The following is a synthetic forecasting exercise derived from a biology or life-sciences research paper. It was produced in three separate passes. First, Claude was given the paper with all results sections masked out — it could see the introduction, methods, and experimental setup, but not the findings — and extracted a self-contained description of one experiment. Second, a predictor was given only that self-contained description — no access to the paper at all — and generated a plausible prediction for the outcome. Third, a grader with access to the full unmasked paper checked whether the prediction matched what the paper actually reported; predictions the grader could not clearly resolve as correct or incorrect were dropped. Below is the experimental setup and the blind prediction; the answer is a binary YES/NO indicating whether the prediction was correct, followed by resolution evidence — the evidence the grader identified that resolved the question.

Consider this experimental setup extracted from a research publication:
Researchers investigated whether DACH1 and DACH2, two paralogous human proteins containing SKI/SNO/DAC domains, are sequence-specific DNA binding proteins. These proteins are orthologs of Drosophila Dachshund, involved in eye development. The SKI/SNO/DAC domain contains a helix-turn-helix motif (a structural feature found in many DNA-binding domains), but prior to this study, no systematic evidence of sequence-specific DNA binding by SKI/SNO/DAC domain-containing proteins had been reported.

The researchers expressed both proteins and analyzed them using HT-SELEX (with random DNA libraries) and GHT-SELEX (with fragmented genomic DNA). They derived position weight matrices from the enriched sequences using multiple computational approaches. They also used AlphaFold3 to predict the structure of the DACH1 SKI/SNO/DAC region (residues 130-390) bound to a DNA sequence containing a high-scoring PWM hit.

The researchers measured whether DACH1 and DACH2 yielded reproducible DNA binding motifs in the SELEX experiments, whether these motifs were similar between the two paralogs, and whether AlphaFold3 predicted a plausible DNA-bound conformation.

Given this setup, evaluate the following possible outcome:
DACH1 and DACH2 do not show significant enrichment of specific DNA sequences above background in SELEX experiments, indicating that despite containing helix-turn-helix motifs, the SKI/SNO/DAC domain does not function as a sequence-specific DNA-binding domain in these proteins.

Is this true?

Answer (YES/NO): NO